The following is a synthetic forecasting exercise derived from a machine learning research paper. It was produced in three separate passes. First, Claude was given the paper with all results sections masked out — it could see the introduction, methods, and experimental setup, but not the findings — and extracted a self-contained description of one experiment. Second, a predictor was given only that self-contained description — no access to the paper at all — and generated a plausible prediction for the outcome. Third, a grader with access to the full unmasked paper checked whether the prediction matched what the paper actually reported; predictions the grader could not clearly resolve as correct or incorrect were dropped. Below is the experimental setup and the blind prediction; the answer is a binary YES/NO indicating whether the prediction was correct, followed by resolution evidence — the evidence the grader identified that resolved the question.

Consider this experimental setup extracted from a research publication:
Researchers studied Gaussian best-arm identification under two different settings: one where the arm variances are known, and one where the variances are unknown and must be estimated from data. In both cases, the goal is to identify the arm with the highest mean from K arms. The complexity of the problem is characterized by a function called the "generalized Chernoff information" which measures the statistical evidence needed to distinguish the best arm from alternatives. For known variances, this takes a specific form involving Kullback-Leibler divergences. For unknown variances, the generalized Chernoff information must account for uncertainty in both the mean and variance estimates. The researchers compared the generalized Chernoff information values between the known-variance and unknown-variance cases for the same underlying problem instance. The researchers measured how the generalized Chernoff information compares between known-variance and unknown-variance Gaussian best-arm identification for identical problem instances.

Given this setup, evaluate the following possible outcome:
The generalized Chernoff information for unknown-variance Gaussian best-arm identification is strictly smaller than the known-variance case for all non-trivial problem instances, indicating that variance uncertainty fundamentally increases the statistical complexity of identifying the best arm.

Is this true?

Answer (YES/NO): YES